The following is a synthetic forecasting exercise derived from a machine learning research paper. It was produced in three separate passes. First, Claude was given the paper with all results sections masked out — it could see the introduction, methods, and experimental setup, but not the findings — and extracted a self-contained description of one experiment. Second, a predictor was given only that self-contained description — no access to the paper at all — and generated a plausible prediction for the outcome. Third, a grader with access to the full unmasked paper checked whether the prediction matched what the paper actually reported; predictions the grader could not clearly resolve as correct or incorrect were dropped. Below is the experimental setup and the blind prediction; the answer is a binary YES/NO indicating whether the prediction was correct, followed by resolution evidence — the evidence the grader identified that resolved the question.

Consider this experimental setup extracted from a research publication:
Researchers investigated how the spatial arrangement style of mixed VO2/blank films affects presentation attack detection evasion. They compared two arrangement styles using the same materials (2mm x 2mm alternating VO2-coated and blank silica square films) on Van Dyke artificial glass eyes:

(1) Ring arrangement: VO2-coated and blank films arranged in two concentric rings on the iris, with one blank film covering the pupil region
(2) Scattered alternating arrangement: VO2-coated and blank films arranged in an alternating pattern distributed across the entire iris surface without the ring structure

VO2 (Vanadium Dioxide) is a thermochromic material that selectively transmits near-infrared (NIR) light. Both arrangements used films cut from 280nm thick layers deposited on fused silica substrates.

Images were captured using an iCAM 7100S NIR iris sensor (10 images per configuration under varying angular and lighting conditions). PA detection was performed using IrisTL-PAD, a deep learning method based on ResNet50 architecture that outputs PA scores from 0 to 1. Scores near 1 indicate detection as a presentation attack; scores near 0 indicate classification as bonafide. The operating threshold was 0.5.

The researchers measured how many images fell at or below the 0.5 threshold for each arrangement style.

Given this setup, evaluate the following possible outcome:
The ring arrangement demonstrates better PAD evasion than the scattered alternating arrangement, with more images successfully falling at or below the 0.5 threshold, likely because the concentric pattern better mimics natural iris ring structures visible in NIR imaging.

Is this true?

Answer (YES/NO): NO